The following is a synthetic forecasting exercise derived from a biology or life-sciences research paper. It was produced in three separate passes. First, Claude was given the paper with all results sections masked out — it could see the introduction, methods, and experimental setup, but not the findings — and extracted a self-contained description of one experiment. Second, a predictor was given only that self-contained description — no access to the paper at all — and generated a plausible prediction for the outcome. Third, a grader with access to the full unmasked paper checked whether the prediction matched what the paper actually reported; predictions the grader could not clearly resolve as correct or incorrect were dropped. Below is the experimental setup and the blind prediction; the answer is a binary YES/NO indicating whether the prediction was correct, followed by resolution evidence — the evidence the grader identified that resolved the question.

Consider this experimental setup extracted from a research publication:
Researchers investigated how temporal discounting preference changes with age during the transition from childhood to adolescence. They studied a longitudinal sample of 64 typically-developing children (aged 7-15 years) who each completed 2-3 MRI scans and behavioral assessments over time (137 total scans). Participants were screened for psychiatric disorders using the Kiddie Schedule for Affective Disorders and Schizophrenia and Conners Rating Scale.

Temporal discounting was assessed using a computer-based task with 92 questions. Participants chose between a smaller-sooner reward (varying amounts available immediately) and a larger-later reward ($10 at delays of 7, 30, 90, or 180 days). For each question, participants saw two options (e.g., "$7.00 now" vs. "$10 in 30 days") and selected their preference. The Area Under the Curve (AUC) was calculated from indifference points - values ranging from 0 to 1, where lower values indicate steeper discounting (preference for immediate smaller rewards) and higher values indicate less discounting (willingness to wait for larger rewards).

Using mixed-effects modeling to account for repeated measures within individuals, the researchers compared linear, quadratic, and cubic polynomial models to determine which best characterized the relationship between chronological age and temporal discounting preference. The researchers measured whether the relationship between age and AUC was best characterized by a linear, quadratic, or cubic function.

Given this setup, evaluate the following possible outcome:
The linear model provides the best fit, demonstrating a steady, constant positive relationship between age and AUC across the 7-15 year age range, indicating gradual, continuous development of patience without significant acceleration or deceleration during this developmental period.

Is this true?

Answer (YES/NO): NO